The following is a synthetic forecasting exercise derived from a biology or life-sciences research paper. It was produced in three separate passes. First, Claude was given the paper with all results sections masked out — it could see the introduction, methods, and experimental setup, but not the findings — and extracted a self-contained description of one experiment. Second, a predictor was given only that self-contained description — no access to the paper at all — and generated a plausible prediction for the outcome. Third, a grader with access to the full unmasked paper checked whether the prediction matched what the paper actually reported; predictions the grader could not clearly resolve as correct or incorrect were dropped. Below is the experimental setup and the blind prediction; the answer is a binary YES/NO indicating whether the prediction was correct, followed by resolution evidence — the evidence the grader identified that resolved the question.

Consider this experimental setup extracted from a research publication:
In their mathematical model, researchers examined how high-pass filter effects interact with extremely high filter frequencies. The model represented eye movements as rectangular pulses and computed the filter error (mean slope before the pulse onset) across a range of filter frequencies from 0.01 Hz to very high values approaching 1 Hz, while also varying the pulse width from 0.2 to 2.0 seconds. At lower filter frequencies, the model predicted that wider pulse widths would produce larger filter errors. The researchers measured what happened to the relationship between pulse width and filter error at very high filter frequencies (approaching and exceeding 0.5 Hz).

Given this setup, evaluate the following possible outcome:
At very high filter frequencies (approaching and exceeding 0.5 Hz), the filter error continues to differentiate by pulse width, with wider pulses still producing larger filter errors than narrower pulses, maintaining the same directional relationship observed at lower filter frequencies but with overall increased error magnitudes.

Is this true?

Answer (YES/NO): NO